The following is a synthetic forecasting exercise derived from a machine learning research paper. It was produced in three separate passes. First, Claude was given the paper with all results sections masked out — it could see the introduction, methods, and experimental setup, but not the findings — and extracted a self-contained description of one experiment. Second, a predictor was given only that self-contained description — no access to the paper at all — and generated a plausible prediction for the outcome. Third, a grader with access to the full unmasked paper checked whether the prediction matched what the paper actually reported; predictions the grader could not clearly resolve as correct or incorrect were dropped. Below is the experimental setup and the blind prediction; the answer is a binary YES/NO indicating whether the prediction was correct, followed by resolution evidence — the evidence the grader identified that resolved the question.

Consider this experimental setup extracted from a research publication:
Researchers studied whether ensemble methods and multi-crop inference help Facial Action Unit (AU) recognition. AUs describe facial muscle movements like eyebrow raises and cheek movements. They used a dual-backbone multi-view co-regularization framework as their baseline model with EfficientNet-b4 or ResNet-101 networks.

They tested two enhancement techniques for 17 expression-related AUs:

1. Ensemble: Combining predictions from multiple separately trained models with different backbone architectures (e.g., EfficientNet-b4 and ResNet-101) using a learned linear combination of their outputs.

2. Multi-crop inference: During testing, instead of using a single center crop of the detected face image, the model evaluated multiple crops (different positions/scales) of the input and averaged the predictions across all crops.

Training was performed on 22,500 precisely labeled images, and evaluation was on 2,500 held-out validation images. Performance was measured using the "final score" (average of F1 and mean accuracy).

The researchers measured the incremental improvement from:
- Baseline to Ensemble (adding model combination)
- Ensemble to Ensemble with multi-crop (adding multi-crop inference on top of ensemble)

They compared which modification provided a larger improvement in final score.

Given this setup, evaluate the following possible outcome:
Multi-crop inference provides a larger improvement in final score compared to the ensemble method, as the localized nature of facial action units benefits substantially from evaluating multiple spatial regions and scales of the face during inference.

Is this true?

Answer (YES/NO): NO